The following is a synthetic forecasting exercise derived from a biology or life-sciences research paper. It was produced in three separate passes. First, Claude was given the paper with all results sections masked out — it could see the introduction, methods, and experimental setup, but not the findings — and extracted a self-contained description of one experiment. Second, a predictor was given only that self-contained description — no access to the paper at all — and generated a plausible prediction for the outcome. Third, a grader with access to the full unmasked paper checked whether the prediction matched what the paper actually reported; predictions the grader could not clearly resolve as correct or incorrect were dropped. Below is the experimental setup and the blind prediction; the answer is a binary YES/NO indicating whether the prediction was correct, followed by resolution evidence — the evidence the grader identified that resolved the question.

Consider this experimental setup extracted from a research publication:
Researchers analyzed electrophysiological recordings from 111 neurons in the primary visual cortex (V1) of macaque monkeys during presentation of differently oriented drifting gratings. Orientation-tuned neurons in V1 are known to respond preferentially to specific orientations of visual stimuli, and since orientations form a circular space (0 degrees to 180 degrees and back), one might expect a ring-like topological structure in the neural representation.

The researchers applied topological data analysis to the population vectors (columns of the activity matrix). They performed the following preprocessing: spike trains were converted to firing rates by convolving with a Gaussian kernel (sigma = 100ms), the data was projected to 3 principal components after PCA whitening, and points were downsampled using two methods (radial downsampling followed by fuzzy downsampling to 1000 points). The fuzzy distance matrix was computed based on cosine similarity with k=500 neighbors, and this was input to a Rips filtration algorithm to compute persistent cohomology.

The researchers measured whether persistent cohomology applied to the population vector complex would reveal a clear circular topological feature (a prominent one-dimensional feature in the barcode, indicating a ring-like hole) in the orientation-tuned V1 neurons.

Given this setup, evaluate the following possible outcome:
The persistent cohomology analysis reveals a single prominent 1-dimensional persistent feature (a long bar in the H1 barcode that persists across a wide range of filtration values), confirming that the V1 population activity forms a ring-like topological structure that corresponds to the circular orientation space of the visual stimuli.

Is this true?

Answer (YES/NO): YES